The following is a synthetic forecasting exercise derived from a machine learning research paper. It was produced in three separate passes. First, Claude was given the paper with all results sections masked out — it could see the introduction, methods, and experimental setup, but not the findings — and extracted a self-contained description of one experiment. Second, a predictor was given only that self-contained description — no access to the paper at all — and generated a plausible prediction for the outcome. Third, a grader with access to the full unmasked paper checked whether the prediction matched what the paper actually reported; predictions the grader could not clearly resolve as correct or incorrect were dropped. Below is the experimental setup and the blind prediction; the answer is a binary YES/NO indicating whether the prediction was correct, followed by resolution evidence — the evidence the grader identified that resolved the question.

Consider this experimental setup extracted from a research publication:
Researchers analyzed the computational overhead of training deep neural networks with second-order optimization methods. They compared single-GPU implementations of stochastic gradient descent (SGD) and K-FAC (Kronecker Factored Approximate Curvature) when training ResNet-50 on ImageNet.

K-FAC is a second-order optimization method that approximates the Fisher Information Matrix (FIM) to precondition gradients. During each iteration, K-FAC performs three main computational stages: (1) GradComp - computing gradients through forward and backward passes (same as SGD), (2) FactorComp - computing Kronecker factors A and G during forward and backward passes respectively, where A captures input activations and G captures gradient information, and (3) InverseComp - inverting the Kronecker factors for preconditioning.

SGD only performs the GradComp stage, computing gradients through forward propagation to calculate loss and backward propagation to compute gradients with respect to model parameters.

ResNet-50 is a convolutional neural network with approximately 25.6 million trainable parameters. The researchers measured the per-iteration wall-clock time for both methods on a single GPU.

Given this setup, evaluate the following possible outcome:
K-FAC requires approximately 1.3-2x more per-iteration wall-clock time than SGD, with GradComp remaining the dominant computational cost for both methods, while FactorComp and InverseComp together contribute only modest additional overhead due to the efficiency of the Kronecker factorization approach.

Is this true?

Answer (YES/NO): NO